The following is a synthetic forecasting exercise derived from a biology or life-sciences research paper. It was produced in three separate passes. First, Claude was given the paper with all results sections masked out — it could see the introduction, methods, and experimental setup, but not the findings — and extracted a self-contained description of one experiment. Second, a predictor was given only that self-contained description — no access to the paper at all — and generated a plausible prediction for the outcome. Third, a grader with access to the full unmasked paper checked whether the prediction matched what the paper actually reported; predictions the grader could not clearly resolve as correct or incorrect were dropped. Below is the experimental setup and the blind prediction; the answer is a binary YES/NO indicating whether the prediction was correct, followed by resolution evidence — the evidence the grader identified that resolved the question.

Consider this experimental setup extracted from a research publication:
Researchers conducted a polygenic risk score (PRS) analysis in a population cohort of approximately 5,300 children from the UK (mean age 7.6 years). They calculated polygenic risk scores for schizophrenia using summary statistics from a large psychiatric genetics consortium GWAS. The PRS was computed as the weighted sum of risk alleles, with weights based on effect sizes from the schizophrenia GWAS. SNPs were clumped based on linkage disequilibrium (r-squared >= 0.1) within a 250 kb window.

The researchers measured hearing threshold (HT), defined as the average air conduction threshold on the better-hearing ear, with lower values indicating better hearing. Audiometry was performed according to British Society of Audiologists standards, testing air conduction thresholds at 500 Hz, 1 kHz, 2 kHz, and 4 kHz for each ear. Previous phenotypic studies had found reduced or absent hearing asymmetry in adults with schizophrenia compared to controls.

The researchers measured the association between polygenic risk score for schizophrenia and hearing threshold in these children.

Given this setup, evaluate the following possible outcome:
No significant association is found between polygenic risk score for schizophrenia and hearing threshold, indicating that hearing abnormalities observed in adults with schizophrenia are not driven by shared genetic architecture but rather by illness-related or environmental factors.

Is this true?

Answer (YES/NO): NO